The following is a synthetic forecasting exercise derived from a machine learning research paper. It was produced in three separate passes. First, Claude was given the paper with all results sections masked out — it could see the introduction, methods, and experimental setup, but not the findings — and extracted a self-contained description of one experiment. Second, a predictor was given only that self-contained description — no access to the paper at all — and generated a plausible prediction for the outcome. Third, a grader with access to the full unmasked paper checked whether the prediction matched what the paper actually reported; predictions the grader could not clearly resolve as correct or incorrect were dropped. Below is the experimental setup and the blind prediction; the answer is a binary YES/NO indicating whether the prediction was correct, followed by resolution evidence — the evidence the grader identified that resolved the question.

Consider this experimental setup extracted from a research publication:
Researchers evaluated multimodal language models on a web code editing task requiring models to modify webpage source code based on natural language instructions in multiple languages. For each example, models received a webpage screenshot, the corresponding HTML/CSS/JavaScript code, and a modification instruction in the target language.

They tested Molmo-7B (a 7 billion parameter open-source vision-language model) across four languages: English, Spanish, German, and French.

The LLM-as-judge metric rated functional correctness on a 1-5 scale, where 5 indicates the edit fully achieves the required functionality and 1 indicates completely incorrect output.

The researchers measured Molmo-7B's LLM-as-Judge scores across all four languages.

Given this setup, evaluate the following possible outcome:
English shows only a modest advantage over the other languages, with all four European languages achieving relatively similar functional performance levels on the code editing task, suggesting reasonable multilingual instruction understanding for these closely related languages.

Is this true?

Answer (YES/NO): NO